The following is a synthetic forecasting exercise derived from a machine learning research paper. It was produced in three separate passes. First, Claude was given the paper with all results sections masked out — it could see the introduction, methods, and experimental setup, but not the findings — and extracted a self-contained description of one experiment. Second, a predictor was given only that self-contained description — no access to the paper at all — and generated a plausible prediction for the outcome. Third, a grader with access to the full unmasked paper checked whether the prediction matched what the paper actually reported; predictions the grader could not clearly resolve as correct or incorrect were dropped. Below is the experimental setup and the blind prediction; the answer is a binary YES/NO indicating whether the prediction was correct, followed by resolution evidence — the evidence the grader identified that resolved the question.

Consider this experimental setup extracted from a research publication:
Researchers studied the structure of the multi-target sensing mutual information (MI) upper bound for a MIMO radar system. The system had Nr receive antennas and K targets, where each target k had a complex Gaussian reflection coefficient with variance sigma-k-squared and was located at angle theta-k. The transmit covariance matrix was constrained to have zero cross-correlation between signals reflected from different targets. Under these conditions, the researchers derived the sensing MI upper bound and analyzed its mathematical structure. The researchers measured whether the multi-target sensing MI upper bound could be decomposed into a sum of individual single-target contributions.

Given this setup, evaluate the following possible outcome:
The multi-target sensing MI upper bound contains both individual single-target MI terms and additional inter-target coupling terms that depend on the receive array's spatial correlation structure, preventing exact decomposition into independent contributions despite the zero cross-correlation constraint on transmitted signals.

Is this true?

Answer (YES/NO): NO